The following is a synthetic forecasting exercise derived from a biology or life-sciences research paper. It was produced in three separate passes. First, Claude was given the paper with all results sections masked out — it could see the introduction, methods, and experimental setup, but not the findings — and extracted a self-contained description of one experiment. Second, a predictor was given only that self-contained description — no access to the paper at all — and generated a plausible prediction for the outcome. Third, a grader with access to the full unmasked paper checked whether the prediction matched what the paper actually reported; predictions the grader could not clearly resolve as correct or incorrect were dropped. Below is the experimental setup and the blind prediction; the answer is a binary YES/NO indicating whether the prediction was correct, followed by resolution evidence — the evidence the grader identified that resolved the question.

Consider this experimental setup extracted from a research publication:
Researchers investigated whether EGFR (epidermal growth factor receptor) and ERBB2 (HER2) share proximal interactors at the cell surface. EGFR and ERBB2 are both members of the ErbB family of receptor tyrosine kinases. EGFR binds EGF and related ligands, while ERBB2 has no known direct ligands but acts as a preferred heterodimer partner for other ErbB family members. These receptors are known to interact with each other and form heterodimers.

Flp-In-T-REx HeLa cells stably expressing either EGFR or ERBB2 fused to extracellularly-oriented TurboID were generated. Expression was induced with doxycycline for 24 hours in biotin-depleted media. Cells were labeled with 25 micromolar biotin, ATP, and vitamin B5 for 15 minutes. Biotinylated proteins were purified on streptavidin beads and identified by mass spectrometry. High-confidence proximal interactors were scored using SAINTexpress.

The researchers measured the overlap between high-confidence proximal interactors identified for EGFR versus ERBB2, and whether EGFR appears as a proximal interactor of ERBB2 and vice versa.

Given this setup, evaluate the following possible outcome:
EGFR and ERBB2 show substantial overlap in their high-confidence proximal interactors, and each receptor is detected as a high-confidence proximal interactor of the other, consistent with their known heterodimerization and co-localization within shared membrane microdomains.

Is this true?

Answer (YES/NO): YES